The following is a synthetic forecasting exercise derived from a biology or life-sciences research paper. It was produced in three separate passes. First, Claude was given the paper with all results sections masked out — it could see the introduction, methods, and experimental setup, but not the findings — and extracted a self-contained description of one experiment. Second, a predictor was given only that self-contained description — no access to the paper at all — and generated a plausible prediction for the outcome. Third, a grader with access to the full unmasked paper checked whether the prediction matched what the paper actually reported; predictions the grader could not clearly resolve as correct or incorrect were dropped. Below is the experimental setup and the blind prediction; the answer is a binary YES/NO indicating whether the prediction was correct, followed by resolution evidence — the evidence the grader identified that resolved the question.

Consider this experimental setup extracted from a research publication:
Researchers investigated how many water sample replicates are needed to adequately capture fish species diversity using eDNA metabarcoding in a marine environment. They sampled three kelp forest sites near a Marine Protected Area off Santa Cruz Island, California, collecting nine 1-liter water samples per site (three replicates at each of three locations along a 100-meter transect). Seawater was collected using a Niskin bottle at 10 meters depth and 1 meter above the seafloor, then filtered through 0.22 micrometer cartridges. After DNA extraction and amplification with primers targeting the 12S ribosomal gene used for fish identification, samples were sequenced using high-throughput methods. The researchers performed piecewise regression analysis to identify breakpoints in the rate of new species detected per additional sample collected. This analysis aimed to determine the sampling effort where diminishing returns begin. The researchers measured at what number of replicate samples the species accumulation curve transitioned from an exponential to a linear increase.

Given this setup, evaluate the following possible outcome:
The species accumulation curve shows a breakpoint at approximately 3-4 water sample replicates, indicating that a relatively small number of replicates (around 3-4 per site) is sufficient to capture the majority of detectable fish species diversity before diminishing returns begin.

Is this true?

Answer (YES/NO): YES